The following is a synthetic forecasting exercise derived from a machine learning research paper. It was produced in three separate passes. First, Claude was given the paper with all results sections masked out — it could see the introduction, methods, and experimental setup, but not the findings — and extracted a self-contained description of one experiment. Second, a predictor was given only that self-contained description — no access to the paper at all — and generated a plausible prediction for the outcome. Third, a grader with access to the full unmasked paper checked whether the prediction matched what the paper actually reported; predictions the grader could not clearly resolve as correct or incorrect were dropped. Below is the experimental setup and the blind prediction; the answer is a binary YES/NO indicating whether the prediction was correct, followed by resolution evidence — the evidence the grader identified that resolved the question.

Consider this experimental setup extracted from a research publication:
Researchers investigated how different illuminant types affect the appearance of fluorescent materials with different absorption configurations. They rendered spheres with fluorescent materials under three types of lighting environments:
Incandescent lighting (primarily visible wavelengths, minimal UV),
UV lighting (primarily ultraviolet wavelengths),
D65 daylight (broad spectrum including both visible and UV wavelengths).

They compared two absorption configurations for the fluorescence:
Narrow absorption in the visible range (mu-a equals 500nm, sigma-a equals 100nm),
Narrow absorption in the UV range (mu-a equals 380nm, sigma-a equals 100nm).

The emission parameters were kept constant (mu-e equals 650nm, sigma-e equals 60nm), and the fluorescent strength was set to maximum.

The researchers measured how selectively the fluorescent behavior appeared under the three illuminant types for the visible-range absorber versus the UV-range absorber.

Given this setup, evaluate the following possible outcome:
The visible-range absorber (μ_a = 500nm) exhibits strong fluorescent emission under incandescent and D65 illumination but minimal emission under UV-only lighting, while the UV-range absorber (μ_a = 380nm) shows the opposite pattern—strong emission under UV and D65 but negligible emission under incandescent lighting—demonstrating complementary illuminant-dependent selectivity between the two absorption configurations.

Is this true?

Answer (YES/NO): YES